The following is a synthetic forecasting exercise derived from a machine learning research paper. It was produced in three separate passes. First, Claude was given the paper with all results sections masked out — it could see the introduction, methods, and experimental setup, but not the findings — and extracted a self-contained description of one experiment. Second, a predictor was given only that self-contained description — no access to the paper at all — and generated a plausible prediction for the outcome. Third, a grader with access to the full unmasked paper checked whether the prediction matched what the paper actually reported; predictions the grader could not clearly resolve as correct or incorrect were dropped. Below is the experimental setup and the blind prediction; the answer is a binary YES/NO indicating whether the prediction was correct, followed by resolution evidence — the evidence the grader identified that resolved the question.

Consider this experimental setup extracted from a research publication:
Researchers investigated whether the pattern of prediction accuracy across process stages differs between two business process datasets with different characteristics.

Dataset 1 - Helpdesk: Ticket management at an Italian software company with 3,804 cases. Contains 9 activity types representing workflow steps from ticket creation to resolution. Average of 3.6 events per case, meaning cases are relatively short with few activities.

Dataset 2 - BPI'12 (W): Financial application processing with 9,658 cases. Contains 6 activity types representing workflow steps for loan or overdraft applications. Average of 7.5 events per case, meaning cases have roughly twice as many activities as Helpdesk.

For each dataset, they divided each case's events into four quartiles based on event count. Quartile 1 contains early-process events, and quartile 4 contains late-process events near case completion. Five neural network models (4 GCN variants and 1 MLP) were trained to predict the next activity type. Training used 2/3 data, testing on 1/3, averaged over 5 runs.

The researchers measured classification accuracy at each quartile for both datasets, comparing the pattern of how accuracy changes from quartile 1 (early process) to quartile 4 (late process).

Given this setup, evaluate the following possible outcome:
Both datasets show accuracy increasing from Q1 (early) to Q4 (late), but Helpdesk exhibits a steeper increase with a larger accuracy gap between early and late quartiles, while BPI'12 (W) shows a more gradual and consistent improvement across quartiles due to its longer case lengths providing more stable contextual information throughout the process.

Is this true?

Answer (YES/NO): NO